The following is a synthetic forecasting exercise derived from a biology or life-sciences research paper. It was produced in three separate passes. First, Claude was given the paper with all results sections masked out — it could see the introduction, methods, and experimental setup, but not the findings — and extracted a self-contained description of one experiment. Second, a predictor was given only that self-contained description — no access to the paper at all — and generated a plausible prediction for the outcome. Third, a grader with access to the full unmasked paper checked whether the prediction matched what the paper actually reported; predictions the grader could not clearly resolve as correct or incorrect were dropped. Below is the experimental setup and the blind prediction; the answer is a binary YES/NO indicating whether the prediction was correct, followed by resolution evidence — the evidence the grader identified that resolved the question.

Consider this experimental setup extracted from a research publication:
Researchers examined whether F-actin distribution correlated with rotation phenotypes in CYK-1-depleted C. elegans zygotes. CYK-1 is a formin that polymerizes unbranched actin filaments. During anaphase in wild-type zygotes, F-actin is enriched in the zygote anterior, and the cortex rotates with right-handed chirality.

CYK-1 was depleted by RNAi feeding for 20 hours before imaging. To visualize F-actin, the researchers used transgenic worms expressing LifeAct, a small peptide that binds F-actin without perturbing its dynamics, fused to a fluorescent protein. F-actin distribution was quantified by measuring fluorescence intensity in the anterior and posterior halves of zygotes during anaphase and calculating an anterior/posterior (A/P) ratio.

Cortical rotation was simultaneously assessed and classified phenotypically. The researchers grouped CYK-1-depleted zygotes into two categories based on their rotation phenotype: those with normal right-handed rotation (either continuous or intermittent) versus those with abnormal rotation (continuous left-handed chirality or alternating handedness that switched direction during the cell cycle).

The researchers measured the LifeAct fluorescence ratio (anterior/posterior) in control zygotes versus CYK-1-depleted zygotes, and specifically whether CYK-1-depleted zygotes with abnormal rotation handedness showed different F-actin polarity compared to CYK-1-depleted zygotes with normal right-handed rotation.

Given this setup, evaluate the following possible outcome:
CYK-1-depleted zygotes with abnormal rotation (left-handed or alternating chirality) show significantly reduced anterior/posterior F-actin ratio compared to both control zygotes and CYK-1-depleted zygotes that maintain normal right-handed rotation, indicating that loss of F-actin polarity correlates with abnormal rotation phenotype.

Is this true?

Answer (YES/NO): YES